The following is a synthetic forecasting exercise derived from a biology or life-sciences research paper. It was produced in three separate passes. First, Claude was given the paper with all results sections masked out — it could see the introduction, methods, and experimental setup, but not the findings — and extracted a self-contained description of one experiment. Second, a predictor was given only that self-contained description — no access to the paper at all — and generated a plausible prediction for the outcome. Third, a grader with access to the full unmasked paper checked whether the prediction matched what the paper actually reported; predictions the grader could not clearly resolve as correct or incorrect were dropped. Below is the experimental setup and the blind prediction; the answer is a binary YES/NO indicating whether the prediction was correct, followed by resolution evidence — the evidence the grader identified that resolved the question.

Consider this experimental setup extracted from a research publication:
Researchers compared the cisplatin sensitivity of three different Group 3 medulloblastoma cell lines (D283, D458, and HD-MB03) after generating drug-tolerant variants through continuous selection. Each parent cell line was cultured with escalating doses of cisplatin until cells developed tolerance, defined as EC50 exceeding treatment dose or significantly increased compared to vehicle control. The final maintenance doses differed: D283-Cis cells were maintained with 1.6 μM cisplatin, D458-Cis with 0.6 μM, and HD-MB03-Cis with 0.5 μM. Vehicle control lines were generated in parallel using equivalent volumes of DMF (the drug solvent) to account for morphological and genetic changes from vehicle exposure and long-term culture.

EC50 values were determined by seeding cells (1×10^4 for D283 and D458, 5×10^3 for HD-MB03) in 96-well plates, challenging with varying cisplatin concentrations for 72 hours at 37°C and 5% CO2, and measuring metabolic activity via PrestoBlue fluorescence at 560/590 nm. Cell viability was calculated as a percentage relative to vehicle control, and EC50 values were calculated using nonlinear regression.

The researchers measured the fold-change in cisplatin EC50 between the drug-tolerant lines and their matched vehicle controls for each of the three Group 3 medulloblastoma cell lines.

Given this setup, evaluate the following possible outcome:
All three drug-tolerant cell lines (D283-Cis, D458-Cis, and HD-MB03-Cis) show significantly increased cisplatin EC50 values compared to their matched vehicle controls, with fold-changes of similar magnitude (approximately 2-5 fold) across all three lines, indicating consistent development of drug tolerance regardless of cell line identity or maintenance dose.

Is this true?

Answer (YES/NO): NO